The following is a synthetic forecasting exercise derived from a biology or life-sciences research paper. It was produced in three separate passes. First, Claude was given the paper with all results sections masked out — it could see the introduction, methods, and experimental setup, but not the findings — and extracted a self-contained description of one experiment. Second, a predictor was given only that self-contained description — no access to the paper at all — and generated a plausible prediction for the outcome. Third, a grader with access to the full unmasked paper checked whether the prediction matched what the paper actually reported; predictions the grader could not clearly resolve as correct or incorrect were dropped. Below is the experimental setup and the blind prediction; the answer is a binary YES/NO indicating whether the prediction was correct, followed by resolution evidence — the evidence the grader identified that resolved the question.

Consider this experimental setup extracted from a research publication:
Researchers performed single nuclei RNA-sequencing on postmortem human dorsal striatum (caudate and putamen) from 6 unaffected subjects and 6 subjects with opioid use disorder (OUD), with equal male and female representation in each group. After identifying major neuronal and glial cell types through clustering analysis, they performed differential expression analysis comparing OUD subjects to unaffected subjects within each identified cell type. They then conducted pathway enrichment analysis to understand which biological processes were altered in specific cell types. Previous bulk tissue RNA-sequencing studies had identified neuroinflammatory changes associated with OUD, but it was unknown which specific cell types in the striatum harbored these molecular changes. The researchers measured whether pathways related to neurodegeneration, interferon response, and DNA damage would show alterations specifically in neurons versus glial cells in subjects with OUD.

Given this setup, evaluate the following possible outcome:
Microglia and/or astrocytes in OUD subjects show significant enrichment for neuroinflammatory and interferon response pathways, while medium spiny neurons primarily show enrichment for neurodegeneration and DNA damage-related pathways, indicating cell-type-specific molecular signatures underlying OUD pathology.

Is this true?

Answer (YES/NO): YES